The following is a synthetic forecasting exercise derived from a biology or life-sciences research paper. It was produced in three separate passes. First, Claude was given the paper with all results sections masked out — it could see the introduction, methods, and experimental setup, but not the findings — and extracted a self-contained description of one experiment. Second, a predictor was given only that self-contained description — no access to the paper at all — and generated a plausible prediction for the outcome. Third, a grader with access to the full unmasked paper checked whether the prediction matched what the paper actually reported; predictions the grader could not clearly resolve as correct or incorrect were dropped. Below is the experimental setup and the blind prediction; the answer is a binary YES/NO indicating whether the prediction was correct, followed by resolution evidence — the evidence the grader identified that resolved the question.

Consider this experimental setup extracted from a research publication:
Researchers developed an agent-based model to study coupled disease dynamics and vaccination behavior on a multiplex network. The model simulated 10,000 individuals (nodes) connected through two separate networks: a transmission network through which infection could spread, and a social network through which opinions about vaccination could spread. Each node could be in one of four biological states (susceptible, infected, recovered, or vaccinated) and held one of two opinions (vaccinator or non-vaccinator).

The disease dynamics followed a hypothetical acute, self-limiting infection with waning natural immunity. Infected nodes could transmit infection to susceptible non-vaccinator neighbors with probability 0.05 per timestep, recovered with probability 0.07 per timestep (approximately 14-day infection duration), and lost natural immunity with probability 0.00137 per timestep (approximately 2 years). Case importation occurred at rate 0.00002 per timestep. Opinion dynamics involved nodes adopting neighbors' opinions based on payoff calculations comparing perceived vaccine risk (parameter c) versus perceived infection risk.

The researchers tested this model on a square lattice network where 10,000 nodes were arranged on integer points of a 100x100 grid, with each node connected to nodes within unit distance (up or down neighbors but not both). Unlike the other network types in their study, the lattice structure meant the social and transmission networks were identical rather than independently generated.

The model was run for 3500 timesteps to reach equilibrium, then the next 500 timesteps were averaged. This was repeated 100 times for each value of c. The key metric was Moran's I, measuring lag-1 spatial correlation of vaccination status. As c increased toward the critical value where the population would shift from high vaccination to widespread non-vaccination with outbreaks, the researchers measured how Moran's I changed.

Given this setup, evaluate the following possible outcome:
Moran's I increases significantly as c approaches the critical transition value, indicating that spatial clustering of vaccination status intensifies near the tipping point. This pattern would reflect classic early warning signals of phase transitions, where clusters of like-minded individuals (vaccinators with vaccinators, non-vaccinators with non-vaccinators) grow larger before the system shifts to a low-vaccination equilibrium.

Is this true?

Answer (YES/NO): YES